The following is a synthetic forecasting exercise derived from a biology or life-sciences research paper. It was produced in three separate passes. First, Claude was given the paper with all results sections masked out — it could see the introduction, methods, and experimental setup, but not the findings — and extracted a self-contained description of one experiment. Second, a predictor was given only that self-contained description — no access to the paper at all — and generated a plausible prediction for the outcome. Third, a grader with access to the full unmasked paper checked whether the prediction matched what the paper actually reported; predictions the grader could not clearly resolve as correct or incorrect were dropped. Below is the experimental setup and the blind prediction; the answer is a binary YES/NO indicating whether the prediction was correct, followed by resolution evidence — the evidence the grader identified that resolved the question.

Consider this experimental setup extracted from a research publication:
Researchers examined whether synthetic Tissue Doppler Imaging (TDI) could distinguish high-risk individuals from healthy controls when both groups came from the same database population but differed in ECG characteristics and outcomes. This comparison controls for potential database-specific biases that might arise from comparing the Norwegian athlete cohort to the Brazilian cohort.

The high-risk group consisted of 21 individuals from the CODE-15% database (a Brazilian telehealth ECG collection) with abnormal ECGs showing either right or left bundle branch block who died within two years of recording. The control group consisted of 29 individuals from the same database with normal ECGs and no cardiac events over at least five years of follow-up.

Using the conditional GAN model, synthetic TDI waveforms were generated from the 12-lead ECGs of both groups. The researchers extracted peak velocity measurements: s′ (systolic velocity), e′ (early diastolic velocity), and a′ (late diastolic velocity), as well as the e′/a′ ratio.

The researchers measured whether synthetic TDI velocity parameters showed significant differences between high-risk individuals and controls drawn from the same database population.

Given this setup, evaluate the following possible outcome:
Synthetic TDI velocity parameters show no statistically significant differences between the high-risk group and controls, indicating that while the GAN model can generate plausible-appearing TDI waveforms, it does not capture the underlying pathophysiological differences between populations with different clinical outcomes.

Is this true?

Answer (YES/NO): NO